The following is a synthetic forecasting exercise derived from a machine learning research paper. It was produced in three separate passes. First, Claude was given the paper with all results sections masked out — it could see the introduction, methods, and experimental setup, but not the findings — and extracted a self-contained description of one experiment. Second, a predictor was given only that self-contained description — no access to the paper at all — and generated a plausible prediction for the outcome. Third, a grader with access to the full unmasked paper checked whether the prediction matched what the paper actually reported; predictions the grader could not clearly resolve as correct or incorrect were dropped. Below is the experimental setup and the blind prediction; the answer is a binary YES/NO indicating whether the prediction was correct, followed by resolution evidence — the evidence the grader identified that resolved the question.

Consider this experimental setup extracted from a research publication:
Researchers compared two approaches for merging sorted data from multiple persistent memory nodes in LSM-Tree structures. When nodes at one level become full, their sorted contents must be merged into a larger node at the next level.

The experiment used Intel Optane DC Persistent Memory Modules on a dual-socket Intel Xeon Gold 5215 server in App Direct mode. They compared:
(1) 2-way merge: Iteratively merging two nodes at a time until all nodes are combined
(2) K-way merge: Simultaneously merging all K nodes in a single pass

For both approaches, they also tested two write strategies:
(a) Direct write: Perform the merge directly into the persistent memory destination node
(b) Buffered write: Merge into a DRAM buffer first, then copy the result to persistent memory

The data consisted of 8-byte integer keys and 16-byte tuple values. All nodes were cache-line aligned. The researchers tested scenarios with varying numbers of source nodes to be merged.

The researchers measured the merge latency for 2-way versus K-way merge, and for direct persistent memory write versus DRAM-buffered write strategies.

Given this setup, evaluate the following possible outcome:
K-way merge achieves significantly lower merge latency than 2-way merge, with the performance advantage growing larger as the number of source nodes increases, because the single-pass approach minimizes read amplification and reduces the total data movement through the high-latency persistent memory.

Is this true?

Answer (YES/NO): NO